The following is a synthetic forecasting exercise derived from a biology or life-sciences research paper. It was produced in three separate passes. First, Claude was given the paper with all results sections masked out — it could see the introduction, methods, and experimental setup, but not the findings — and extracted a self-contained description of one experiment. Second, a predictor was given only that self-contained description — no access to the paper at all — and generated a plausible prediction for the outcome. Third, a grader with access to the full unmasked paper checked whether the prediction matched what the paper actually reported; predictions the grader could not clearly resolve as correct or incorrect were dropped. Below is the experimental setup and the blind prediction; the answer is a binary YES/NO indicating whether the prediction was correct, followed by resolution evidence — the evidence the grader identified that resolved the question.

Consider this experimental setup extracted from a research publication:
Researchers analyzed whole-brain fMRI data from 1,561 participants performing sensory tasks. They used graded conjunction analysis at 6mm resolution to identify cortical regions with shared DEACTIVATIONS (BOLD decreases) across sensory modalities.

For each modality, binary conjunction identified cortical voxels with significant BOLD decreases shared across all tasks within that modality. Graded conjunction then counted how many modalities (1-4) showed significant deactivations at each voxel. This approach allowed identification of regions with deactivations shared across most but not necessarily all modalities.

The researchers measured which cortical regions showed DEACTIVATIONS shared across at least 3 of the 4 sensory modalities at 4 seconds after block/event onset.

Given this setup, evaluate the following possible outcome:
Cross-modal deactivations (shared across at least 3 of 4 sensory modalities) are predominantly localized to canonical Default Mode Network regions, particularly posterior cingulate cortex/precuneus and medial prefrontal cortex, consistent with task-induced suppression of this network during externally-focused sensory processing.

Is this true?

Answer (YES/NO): YES